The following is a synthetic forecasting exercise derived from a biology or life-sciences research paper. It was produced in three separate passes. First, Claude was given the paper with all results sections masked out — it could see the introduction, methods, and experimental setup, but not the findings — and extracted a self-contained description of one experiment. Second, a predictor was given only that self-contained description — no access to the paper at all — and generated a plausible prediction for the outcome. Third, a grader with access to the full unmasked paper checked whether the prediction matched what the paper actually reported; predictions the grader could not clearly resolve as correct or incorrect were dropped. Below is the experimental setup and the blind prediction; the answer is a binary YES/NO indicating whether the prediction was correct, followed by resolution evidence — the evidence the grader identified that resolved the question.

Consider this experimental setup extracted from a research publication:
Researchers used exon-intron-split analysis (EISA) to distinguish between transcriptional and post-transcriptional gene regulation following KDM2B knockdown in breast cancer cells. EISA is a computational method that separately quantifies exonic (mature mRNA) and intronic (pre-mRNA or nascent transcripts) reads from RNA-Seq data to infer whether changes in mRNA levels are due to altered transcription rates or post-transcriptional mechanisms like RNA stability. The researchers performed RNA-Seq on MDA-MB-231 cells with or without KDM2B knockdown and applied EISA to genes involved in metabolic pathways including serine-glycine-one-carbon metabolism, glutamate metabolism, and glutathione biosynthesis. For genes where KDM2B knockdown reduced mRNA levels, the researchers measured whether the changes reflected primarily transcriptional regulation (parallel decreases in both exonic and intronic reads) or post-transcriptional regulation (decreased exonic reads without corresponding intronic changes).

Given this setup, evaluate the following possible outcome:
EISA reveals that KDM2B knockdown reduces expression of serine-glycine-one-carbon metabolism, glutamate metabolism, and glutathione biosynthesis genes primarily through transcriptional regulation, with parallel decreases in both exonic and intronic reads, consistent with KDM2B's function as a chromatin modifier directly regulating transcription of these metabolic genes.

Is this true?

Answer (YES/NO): YES